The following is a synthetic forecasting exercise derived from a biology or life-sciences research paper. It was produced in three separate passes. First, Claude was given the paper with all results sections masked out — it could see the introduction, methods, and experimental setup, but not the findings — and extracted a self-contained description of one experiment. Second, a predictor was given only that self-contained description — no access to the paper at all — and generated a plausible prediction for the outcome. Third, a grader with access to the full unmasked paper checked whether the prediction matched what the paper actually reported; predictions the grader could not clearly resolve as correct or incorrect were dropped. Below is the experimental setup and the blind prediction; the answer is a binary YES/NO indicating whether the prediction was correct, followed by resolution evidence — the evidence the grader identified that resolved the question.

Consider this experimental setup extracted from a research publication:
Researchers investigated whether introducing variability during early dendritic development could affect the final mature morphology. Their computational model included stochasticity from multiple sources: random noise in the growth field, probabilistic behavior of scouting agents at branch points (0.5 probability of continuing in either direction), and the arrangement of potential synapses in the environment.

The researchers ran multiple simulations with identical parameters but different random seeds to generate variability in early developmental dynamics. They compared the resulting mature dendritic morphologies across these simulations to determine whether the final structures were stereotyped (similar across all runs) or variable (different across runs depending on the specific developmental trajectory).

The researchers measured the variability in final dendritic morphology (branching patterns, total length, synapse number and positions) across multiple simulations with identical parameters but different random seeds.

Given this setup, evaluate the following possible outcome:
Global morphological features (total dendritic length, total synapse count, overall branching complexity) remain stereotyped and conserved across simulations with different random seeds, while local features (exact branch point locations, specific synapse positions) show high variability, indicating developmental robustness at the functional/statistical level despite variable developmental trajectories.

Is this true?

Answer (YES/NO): NO